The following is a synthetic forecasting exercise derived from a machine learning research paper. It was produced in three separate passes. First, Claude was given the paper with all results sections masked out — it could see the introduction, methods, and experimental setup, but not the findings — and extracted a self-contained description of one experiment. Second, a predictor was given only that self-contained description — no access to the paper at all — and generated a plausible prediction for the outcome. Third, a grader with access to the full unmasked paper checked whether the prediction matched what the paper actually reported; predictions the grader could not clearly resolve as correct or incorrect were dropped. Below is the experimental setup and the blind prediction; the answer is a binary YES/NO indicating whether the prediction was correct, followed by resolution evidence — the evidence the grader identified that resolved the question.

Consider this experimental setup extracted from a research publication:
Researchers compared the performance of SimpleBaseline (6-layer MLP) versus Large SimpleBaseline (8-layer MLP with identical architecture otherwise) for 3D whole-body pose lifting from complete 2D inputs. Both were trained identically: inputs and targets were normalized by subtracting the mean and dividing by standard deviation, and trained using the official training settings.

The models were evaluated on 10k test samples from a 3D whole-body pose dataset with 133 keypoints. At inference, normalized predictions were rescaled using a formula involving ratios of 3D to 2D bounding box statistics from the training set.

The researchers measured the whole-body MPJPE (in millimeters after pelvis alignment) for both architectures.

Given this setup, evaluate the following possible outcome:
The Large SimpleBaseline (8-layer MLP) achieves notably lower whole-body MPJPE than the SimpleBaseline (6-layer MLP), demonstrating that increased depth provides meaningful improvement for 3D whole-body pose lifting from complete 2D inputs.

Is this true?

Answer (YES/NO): YES